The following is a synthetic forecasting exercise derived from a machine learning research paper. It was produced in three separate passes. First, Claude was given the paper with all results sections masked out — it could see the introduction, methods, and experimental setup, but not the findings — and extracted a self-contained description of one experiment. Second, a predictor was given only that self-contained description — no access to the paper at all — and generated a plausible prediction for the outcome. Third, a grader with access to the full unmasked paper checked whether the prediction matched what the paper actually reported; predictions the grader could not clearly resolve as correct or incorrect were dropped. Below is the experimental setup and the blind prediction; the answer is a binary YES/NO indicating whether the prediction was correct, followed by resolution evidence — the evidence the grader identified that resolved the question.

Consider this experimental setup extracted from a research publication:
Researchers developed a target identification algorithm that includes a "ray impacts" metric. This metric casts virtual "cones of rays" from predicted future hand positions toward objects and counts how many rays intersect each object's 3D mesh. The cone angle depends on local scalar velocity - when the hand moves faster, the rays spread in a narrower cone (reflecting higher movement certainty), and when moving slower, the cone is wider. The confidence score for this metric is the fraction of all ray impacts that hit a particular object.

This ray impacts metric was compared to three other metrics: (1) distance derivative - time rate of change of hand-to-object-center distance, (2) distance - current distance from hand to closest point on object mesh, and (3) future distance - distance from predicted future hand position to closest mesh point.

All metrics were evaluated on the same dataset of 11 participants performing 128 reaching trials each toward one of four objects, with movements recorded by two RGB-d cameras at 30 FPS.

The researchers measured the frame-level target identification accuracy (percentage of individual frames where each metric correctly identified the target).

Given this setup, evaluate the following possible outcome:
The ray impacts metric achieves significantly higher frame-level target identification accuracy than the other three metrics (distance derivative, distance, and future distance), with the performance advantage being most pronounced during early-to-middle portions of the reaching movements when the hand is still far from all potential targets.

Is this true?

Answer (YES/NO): NO